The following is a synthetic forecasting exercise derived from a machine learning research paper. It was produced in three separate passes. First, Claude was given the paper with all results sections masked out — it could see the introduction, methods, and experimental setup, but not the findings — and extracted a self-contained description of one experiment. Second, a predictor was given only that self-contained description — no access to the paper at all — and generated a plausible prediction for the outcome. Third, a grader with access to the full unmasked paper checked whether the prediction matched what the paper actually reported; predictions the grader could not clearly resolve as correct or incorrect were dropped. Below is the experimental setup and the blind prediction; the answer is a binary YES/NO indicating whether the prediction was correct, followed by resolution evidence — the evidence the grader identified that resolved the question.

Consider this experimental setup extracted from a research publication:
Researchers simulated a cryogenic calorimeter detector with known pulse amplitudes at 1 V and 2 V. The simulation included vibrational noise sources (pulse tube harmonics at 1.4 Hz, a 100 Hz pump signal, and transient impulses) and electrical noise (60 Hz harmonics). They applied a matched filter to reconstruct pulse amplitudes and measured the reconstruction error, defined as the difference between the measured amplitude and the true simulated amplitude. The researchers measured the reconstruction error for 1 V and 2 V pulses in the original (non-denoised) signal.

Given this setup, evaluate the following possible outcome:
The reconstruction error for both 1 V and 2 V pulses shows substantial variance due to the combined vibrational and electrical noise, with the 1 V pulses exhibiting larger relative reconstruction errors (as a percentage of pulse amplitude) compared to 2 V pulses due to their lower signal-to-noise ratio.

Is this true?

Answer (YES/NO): NO